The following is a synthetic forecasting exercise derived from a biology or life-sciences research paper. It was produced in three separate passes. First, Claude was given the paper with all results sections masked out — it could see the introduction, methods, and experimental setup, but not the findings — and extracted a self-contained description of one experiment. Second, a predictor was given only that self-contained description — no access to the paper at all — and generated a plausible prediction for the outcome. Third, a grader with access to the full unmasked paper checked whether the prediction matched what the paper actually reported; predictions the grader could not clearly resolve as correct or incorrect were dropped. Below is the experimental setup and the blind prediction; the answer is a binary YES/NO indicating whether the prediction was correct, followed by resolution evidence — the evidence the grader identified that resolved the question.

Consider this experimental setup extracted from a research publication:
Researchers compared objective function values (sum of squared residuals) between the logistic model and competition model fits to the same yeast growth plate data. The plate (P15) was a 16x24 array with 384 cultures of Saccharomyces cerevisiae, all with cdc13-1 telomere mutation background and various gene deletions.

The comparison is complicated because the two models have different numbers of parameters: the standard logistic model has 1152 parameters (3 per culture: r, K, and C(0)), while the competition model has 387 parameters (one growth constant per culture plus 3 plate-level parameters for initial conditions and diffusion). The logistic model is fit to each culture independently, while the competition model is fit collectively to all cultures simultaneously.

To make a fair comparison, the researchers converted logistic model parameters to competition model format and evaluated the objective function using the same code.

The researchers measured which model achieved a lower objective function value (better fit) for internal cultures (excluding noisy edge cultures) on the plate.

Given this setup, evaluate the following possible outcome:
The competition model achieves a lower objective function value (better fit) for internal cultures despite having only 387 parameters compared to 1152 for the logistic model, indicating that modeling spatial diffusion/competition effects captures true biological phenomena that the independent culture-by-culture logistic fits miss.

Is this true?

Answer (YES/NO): NO